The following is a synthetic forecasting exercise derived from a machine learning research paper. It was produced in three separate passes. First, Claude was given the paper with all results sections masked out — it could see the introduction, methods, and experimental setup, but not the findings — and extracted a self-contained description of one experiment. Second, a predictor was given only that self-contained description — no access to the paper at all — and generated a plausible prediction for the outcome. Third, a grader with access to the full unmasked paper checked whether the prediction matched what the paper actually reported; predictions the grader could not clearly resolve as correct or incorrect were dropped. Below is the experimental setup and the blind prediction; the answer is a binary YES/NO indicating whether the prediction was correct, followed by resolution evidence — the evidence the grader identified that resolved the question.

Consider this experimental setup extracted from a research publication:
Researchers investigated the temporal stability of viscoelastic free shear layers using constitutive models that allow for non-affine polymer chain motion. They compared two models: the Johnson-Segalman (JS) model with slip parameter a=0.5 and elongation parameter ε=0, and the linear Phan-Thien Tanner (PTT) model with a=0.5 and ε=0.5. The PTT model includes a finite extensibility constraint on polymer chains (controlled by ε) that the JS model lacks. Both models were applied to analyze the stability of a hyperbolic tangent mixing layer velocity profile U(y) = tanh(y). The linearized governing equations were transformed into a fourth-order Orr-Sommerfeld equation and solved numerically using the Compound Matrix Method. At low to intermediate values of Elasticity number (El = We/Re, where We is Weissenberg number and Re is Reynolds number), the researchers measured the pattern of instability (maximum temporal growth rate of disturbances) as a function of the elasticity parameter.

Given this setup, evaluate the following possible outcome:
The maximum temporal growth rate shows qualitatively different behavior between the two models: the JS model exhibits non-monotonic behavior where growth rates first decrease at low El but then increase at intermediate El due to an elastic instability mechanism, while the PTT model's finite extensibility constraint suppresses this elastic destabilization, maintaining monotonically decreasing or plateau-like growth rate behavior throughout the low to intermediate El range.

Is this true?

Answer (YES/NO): NO